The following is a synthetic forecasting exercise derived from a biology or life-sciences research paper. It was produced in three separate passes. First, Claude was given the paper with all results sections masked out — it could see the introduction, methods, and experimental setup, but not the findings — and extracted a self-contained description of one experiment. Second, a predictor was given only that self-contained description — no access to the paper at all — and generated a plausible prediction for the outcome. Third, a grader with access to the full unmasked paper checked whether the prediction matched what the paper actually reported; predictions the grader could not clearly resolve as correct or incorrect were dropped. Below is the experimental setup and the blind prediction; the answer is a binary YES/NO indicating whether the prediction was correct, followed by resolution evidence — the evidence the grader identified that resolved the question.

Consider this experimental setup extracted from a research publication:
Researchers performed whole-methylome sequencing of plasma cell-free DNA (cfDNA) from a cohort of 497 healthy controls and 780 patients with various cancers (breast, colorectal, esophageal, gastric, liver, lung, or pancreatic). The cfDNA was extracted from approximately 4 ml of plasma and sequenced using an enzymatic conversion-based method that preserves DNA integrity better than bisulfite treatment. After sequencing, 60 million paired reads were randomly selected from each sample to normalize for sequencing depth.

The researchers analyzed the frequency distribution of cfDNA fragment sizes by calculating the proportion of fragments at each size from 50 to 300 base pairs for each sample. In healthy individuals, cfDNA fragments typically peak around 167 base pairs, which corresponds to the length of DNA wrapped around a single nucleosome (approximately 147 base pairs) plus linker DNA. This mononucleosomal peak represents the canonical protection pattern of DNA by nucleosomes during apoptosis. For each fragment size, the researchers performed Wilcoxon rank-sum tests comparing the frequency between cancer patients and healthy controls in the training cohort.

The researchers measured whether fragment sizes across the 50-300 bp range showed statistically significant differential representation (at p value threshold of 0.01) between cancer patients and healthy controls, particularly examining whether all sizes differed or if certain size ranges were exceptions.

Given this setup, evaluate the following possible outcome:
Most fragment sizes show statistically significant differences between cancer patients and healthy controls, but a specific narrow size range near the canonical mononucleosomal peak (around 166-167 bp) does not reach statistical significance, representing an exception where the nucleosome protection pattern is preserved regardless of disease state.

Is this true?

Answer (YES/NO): NO